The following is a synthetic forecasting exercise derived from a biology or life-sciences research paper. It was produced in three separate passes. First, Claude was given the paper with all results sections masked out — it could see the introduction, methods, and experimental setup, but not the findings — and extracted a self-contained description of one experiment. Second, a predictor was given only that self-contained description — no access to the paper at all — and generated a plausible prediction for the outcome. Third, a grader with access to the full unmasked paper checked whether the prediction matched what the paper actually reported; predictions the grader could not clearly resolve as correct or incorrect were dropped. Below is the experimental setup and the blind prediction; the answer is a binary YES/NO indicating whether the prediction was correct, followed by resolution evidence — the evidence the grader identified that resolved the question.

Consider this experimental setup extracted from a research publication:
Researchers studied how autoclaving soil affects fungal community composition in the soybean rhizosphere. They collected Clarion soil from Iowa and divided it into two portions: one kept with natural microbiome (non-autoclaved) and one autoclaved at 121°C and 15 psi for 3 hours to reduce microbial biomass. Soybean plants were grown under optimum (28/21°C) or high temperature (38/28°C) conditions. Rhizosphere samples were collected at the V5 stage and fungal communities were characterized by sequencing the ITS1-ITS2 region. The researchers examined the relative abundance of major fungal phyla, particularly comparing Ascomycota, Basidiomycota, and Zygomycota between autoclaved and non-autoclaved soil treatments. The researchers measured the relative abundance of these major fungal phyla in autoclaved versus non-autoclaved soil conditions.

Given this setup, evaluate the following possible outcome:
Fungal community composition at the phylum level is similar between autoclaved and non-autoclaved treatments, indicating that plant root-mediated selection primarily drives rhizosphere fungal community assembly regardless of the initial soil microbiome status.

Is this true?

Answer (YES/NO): NO